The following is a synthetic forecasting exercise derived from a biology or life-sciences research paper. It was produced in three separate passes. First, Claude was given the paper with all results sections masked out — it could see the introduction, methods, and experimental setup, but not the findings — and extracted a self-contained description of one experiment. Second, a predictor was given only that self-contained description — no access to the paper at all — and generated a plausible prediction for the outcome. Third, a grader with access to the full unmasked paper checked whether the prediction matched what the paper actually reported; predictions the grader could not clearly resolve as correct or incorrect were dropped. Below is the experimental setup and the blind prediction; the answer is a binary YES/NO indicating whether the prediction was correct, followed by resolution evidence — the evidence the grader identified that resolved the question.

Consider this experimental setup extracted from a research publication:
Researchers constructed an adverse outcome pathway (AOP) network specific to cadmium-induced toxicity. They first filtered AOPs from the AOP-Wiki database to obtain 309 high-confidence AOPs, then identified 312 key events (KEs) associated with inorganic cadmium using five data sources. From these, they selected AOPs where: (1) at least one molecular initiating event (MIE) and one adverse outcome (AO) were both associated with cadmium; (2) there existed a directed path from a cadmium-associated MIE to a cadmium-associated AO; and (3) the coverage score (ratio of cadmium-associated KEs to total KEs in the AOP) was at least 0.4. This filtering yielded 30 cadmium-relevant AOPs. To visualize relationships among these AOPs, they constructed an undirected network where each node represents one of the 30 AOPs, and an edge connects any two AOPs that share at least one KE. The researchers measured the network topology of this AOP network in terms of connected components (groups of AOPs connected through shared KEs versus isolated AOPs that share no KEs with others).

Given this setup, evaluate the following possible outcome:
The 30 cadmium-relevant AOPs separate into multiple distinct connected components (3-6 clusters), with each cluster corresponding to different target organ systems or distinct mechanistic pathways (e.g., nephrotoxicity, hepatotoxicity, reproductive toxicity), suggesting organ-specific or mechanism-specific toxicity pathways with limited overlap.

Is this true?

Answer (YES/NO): NO